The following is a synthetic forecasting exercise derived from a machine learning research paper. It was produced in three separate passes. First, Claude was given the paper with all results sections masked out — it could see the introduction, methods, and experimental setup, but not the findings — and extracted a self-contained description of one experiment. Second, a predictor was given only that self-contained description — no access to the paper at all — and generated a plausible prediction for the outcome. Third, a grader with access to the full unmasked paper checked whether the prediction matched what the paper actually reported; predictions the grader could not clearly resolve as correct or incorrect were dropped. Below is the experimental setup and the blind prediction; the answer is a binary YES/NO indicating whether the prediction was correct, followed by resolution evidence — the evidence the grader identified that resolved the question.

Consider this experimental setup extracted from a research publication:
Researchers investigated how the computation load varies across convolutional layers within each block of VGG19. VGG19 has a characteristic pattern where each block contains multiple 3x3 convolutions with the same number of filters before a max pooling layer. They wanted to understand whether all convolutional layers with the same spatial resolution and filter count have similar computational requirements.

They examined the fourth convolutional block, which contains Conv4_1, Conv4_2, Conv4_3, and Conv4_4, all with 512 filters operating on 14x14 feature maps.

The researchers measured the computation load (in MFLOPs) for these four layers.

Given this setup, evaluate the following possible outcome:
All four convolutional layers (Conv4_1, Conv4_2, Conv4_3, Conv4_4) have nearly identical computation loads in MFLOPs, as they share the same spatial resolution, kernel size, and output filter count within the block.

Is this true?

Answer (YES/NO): NO